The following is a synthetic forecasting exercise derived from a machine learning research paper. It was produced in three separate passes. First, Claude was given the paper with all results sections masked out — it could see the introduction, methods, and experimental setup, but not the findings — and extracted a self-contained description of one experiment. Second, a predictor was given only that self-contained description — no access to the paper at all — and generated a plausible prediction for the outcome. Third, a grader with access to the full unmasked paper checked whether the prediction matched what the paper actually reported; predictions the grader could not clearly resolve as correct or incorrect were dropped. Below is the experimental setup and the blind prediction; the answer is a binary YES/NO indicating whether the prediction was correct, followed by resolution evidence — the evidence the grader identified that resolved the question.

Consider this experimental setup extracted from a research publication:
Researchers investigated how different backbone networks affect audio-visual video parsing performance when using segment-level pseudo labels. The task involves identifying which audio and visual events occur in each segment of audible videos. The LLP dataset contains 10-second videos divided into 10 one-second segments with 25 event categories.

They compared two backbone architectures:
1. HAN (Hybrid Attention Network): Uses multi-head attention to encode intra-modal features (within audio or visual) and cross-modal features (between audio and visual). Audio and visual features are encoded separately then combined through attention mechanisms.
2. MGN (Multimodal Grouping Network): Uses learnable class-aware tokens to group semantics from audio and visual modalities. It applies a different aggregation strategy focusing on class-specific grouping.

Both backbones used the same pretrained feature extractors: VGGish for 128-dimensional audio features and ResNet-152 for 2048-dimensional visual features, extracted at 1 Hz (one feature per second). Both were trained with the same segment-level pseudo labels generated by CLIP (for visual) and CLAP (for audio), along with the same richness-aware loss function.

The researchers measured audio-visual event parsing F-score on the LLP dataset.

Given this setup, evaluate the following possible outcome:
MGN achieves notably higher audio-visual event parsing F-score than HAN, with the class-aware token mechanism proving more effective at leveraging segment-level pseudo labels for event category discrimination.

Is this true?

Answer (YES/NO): NO